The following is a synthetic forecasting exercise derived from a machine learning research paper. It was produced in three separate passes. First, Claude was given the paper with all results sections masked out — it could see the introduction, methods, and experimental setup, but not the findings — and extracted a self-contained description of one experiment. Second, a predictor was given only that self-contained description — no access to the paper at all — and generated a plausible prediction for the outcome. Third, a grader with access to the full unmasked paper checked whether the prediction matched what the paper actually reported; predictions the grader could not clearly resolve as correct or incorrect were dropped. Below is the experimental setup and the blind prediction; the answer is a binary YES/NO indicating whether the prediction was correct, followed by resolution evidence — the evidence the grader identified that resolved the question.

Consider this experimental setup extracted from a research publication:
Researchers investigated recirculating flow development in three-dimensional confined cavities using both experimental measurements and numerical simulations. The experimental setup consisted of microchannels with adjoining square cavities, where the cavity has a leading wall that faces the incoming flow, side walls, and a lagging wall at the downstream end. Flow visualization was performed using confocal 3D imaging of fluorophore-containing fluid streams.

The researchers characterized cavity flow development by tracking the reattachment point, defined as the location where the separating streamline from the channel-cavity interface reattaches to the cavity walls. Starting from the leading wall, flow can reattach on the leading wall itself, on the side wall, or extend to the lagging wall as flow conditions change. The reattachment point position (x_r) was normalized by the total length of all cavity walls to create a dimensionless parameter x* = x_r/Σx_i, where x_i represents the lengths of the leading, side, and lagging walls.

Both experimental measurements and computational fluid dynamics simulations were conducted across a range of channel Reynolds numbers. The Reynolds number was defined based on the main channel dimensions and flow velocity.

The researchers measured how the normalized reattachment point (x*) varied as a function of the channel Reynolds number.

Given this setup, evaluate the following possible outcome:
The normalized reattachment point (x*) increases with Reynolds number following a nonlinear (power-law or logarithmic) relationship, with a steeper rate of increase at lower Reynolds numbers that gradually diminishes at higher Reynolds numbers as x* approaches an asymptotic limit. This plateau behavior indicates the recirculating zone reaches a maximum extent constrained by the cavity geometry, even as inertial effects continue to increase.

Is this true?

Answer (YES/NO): NO